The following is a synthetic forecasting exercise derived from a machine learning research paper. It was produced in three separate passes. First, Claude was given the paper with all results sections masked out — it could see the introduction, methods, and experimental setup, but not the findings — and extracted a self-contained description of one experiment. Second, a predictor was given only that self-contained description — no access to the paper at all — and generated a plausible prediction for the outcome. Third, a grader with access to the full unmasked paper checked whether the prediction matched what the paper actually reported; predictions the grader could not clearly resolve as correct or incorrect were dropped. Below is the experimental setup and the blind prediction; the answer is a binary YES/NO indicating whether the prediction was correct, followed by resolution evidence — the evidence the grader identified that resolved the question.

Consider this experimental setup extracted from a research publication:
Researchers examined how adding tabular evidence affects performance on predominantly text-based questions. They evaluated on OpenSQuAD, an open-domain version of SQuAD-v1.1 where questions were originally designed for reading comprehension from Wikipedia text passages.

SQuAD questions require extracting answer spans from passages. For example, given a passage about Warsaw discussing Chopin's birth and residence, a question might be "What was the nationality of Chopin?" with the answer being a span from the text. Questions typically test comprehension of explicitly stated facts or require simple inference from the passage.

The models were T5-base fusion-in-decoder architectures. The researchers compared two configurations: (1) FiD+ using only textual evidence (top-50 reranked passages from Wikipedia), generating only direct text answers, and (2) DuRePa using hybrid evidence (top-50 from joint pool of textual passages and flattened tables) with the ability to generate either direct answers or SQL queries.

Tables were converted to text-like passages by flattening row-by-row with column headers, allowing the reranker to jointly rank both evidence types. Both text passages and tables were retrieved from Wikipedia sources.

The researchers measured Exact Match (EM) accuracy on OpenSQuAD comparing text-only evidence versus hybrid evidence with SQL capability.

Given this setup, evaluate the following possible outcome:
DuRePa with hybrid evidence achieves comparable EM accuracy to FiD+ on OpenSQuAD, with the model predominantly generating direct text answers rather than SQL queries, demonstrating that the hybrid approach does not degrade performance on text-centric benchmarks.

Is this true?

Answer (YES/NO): YES